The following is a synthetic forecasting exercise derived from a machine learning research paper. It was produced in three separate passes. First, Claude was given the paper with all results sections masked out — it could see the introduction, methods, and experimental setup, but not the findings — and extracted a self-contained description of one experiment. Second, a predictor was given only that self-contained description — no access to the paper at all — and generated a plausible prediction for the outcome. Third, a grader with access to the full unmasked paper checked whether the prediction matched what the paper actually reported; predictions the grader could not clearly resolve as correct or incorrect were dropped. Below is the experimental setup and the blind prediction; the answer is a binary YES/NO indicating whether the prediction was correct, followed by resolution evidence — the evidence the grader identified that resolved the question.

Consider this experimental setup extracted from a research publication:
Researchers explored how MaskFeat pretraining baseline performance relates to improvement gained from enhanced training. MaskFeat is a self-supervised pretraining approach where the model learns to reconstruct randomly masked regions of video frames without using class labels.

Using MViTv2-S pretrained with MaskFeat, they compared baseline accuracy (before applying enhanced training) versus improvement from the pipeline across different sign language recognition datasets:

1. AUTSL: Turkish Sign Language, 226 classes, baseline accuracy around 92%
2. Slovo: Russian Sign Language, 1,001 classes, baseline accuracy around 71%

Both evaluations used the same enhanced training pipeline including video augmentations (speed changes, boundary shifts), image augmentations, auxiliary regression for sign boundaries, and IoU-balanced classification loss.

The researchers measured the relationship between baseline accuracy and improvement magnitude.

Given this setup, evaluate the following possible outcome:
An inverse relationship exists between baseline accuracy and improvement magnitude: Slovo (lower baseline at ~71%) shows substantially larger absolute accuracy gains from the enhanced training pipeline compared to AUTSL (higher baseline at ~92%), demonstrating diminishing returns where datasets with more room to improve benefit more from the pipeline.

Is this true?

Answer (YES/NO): YES